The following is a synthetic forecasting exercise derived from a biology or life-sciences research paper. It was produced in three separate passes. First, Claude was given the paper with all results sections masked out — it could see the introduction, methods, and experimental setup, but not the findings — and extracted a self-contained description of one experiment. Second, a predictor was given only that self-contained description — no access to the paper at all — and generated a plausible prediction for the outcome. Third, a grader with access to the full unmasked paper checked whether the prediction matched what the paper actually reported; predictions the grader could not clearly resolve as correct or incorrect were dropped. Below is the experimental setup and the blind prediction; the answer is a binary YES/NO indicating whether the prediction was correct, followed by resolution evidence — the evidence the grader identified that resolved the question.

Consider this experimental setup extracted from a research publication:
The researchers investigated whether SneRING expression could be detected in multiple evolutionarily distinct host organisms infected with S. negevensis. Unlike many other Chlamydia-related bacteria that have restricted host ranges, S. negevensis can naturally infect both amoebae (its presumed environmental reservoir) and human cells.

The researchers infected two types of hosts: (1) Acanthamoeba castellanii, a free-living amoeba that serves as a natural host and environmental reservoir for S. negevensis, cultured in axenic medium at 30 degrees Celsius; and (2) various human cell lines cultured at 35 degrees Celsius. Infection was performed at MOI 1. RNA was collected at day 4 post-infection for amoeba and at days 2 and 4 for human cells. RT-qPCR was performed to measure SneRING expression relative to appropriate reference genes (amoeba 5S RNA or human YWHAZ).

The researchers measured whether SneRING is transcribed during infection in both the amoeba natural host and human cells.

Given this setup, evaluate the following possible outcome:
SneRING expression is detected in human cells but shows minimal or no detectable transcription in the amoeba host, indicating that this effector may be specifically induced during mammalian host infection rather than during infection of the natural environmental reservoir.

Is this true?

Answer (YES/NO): NO